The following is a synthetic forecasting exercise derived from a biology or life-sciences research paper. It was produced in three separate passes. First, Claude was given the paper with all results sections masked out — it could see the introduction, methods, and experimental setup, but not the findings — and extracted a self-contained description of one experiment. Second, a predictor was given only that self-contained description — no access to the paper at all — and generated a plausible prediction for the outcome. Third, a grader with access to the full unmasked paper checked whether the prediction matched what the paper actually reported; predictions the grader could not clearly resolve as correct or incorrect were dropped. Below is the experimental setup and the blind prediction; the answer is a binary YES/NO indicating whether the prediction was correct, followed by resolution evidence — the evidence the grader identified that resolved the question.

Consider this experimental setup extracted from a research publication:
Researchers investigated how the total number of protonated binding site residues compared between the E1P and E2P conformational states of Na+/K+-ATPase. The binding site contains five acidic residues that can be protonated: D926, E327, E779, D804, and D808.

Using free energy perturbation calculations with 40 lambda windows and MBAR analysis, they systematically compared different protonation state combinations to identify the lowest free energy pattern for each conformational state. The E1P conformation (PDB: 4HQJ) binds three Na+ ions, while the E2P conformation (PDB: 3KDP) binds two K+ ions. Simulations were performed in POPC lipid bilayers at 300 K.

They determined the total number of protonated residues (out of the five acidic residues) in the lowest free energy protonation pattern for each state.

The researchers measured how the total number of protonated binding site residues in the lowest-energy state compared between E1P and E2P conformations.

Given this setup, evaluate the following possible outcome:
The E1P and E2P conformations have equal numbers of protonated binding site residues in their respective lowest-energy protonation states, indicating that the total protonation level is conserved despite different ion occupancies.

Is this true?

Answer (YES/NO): NO